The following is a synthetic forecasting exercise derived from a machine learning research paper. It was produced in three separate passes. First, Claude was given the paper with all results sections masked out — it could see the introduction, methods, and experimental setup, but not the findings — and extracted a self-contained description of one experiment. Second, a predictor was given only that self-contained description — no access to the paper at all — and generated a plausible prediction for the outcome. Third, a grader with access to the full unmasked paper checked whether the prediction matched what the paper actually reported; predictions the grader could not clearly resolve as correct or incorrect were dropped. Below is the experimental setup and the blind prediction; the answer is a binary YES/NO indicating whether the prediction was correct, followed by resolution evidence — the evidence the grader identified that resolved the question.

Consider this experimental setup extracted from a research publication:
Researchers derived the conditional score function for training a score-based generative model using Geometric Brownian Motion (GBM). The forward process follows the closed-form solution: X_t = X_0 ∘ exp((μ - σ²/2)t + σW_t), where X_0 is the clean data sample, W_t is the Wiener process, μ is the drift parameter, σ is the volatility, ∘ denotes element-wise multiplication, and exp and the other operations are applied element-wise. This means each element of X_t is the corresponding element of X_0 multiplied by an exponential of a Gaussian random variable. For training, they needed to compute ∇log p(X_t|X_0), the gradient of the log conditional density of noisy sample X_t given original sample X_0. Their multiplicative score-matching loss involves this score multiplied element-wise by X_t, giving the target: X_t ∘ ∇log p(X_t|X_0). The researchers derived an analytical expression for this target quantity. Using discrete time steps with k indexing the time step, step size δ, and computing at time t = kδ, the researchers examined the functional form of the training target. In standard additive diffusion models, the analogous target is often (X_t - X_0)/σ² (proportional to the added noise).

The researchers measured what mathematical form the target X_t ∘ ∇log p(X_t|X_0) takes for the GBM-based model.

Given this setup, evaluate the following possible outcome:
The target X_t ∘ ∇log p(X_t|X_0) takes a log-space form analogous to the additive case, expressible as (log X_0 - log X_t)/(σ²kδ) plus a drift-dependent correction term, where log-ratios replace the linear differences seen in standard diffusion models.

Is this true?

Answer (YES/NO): NO